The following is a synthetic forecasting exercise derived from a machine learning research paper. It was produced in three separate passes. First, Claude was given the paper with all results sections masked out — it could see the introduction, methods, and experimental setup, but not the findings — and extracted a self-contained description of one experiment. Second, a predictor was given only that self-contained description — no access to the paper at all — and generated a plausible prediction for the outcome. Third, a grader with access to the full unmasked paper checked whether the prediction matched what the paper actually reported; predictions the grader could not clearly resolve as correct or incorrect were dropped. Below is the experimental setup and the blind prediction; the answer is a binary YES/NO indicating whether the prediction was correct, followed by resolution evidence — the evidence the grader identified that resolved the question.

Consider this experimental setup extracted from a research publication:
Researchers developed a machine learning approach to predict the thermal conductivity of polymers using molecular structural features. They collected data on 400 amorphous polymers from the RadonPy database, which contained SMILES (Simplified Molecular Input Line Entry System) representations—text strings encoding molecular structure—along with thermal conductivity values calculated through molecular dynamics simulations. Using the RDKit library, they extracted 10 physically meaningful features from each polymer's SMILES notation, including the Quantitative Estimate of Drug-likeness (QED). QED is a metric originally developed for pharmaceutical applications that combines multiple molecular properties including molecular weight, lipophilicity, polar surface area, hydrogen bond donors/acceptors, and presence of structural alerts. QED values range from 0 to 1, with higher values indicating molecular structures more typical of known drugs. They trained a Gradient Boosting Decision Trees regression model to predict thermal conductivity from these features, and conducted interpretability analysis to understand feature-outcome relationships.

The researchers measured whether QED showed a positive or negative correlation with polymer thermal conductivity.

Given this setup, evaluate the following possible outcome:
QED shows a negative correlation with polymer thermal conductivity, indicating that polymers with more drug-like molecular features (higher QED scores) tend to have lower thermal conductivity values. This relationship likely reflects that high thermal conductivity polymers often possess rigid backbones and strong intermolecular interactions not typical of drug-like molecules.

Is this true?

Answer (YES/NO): YES